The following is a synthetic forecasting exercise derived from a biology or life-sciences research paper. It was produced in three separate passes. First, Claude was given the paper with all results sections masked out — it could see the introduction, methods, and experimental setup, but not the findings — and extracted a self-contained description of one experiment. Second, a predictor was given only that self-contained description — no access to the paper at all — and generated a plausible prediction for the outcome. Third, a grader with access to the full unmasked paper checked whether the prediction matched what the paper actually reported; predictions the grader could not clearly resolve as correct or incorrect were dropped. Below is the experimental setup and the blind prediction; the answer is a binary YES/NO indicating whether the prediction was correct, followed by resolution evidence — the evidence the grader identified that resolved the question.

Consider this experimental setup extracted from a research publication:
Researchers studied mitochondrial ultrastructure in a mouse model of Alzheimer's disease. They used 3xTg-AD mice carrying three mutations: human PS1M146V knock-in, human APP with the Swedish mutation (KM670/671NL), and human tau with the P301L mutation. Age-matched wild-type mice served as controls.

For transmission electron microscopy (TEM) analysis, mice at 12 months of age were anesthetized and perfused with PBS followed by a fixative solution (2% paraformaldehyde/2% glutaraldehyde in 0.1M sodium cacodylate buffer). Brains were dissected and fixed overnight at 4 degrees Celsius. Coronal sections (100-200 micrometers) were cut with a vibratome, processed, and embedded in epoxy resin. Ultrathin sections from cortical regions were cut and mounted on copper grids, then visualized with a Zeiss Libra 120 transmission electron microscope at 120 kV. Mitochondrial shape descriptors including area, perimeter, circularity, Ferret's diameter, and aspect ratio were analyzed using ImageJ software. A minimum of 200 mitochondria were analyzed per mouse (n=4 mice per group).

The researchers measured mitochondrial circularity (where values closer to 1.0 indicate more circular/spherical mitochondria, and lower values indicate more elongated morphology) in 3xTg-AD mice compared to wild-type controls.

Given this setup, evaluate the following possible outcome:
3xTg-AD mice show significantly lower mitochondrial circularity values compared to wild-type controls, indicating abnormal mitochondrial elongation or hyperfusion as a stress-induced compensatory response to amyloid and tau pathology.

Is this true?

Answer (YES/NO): NO